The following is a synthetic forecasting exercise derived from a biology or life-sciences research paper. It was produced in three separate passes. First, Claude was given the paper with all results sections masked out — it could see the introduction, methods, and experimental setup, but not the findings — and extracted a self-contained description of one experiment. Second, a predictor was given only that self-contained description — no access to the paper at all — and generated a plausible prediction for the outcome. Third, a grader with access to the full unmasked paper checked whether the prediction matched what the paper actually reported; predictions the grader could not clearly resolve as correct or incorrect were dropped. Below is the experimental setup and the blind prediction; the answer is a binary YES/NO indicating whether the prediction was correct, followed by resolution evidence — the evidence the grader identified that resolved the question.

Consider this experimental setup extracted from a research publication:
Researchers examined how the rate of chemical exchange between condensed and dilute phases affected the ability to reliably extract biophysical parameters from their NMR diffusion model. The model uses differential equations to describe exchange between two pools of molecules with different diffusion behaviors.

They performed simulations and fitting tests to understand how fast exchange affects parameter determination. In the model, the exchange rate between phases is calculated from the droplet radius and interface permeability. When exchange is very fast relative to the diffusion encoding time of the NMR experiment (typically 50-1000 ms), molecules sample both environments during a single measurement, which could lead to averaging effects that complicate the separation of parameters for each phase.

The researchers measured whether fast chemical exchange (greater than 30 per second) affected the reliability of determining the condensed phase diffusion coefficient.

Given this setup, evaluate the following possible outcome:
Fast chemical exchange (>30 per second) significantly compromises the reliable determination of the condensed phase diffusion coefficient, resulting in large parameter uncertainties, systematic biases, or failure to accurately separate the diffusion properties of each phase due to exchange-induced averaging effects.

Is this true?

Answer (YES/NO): YES